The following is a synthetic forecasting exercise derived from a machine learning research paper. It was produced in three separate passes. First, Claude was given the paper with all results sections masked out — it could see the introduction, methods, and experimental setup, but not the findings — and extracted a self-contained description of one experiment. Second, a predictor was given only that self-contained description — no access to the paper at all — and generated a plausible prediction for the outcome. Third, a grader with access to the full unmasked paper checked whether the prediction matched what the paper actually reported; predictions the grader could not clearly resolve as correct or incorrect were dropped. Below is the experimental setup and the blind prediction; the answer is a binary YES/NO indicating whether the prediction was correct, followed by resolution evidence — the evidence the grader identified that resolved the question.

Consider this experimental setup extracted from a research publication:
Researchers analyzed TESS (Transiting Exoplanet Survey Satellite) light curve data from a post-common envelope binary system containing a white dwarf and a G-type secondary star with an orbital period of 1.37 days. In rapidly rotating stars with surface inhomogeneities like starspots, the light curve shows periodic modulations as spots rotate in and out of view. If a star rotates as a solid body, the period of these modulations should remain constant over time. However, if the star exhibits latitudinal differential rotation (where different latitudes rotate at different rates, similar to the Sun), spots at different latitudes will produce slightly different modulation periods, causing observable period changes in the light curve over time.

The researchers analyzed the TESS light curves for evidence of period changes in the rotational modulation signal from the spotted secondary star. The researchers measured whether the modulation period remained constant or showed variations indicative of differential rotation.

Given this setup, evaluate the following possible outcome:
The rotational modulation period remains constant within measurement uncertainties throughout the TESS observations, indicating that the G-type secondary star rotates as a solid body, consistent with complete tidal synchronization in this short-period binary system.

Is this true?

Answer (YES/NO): NO